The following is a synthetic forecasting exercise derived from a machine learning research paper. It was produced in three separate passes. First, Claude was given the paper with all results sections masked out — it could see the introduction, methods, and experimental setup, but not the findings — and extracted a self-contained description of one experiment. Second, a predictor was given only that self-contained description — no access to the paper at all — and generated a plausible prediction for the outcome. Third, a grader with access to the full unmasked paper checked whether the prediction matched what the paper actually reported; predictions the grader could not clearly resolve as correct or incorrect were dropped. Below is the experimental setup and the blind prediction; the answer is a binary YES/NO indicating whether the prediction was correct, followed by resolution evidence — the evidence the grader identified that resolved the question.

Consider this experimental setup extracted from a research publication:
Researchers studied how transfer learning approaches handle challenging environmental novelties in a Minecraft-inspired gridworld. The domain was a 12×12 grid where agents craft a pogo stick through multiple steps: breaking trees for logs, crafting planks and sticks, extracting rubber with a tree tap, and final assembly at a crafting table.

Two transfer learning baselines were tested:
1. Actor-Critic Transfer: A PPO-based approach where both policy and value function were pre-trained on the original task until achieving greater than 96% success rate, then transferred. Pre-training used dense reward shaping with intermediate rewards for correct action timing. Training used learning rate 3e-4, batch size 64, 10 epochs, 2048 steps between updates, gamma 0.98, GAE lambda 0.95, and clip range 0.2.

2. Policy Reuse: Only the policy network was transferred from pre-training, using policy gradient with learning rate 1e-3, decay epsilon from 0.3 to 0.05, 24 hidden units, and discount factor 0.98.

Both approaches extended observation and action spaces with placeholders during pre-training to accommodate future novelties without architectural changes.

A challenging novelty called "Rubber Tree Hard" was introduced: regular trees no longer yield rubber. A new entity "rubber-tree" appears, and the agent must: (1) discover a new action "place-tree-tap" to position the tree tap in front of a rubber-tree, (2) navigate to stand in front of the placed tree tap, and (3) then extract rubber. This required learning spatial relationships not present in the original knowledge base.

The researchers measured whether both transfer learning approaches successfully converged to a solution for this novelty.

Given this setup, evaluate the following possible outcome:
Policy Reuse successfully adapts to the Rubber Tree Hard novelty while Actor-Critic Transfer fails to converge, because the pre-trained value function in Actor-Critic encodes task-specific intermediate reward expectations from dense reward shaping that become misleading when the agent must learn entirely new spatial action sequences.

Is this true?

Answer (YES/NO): NO